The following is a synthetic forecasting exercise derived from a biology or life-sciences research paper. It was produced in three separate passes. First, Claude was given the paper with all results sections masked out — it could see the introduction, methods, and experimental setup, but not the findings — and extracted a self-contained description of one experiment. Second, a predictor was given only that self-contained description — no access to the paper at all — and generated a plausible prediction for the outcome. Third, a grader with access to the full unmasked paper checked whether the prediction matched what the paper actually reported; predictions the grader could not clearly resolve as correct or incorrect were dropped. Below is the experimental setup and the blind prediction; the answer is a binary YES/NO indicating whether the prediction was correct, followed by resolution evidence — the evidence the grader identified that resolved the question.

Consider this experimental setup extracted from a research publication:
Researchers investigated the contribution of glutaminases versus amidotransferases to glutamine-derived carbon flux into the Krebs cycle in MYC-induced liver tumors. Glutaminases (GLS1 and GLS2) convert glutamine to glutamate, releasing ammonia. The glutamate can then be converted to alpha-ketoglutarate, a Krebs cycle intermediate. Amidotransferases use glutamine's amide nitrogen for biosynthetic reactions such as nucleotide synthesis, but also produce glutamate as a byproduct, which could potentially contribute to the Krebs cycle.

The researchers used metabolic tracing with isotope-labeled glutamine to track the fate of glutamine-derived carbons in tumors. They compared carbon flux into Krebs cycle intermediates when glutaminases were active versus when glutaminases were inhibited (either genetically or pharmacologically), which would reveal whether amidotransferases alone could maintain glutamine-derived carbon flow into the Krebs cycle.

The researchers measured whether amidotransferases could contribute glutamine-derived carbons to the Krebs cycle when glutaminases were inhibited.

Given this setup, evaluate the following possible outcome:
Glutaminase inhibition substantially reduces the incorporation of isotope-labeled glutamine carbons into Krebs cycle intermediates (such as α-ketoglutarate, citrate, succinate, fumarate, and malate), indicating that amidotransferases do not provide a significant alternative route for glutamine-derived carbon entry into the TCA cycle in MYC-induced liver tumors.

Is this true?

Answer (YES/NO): NO